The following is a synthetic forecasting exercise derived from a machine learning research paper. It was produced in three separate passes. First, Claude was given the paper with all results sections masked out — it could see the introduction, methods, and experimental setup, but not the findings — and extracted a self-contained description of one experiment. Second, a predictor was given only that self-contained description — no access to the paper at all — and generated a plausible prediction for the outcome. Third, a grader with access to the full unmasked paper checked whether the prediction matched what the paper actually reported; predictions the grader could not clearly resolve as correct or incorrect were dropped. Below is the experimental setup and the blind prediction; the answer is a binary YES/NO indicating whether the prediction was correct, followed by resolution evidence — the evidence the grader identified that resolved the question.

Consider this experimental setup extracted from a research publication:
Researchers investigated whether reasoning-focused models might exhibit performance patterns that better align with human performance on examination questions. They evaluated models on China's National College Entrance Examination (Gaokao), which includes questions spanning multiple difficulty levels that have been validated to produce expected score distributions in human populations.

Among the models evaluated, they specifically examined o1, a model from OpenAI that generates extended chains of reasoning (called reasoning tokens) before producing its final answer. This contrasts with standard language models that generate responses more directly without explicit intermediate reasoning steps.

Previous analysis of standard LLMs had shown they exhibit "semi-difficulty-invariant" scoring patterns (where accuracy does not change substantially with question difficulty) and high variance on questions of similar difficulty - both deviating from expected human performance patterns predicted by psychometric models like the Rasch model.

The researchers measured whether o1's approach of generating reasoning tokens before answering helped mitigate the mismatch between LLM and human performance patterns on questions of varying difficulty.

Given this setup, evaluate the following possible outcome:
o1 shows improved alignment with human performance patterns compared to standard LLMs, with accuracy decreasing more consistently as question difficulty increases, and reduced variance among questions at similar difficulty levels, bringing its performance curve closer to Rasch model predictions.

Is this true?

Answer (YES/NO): YES